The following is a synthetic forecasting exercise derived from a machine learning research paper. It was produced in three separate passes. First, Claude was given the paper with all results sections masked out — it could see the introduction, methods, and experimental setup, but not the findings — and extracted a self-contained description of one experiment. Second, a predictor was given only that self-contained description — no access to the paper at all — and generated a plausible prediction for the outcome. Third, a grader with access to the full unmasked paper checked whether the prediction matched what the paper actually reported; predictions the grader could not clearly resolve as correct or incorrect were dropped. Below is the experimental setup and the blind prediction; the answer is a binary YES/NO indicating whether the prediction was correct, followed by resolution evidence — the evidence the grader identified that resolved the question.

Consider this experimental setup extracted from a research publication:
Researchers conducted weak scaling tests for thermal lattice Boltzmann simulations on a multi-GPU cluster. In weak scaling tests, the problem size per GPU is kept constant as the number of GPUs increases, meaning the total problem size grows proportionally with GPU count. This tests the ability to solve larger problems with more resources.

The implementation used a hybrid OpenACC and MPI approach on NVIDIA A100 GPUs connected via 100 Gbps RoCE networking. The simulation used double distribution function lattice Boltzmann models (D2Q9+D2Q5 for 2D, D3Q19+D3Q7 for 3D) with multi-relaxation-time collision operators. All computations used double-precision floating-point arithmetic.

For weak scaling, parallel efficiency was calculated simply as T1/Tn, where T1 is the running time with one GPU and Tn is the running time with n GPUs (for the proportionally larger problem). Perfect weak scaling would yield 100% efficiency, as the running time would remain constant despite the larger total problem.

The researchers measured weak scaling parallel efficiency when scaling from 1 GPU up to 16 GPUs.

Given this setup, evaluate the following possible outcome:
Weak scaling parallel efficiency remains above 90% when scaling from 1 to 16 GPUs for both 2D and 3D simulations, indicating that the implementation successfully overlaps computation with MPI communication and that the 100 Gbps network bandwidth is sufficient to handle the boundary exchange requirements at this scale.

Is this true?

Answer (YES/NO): YES